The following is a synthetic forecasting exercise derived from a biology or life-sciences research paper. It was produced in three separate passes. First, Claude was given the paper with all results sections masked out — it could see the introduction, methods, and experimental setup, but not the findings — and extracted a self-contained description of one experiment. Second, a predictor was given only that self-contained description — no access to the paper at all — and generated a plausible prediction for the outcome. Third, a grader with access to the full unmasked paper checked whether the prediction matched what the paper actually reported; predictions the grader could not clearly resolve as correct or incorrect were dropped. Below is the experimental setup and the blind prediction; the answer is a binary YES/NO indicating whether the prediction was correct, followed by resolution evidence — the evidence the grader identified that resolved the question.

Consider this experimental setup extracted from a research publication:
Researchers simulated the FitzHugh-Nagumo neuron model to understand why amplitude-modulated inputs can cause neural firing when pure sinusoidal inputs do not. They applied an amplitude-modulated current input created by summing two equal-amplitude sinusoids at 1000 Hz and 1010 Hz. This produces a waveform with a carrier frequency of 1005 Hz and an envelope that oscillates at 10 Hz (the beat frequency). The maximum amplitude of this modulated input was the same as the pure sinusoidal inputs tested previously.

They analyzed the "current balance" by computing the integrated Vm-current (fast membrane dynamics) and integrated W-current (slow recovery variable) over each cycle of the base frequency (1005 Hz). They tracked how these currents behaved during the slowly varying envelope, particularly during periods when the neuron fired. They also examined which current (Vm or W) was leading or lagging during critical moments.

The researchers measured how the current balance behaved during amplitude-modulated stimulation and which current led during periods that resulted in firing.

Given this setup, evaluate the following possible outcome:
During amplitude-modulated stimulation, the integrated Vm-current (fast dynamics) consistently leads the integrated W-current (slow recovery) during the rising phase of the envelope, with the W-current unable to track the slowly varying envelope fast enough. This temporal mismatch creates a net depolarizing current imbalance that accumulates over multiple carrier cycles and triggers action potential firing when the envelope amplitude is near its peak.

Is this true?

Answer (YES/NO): YES